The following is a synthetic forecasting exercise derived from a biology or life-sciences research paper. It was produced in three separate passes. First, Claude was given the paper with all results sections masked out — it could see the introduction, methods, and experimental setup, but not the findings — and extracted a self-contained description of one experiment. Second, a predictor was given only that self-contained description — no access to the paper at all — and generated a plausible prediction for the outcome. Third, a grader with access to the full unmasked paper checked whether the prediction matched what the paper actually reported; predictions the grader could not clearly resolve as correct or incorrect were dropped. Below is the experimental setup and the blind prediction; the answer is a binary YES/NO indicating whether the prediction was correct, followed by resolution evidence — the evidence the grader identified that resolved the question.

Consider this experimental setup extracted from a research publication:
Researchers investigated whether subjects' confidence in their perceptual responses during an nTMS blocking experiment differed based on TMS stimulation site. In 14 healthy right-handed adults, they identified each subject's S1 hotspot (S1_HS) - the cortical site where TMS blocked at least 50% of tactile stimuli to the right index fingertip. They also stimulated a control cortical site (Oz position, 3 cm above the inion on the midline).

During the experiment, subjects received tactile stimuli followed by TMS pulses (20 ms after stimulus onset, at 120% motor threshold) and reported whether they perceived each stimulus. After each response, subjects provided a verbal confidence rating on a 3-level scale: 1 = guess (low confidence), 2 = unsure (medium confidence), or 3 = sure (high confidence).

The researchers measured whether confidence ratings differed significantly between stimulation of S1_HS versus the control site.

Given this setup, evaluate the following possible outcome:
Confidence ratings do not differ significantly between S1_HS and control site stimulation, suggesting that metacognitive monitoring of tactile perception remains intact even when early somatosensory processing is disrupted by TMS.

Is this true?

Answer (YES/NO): YES